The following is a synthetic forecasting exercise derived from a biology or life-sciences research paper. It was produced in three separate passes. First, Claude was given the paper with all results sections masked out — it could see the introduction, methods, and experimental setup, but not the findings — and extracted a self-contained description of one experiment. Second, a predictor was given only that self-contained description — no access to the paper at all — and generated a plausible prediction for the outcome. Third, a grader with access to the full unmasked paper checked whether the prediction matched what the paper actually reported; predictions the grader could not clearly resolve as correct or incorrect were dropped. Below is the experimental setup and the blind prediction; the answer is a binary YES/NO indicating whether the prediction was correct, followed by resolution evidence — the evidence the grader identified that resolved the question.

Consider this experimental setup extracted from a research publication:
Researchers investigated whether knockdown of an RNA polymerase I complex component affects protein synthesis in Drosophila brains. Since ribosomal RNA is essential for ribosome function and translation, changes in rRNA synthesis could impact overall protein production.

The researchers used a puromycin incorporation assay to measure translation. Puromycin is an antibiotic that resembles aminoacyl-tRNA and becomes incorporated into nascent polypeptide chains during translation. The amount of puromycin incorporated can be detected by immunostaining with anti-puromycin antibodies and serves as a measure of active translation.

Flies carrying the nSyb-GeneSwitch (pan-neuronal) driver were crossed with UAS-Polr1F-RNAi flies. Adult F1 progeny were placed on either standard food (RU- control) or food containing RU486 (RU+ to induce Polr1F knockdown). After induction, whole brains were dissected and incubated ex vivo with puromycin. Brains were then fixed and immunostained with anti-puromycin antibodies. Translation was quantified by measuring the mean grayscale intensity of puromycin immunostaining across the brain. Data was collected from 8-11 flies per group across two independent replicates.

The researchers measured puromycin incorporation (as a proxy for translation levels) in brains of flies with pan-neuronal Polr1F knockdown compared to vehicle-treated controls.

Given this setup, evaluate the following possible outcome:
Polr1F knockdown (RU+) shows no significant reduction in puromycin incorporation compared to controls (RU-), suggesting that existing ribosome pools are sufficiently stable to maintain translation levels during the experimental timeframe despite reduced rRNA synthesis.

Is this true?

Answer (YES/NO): NO